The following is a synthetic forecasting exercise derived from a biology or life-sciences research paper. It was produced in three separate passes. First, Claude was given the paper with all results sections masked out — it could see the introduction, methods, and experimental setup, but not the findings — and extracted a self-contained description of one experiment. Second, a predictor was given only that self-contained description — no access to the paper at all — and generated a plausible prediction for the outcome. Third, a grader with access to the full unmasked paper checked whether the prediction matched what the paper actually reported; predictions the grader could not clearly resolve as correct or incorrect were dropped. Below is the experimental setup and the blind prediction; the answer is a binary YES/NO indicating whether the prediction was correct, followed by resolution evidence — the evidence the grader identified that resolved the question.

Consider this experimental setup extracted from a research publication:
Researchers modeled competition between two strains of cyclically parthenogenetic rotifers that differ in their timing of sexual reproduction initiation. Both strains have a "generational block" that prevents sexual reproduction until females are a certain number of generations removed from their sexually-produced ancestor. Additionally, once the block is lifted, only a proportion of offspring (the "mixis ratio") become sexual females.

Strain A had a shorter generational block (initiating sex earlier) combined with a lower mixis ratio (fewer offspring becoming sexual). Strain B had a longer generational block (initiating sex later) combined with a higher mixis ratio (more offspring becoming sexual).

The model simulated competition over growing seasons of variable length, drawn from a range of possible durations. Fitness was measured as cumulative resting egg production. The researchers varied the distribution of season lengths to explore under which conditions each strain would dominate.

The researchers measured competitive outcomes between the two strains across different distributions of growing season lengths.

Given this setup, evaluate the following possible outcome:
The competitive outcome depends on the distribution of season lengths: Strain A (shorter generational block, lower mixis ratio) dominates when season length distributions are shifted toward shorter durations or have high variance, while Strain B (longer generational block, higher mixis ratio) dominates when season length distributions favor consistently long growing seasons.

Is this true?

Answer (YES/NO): NO